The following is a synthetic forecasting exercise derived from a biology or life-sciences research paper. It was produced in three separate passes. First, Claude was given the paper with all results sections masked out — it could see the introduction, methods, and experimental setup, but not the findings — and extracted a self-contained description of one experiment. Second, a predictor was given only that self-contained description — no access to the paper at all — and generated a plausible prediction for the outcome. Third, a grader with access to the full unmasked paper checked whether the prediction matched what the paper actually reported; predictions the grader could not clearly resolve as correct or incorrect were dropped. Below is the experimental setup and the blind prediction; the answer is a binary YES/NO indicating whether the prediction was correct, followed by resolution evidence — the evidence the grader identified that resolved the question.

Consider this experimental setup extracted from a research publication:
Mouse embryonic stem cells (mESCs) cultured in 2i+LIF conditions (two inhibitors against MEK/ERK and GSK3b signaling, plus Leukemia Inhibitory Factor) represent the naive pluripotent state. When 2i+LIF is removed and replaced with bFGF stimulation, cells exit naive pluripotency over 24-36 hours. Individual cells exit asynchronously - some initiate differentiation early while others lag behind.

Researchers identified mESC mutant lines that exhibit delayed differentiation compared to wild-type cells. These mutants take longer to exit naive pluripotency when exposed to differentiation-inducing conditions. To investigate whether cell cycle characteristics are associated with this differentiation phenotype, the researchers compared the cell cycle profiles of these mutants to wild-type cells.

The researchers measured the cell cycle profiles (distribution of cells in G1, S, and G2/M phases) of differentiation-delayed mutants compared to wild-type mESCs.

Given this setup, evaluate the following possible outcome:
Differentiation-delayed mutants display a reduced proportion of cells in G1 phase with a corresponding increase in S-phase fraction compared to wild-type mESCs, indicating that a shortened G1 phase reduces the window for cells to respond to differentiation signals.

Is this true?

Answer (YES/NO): NO